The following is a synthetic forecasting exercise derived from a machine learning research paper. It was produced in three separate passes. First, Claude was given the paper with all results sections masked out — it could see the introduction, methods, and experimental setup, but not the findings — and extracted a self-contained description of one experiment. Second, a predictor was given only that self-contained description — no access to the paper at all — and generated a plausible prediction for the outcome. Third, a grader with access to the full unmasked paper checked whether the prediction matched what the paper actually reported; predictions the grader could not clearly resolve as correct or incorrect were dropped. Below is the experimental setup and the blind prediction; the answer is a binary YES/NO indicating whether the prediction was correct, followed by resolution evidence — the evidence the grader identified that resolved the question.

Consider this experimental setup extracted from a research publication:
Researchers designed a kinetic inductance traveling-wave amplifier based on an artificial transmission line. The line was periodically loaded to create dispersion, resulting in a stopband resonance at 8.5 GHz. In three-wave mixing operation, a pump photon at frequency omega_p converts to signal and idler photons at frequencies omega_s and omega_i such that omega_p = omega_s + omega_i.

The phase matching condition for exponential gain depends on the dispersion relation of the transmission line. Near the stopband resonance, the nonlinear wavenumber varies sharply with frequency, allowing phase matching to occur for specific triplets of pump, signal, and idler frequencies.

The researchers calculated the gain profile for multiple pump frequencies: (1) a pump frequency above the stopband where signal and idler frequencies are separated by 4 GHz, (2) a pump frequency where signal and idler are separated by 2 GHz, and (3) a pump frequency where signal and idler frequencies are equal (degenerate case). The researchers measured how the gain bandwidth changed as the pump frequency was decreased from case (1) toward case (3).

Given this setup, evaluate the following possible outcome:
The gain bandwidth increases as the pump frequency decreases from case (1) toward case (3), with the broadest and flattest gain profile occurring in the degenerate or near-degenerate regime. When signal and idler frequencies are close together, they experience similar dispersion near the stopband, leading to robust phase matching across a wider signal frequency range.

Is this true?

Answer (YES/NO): NO